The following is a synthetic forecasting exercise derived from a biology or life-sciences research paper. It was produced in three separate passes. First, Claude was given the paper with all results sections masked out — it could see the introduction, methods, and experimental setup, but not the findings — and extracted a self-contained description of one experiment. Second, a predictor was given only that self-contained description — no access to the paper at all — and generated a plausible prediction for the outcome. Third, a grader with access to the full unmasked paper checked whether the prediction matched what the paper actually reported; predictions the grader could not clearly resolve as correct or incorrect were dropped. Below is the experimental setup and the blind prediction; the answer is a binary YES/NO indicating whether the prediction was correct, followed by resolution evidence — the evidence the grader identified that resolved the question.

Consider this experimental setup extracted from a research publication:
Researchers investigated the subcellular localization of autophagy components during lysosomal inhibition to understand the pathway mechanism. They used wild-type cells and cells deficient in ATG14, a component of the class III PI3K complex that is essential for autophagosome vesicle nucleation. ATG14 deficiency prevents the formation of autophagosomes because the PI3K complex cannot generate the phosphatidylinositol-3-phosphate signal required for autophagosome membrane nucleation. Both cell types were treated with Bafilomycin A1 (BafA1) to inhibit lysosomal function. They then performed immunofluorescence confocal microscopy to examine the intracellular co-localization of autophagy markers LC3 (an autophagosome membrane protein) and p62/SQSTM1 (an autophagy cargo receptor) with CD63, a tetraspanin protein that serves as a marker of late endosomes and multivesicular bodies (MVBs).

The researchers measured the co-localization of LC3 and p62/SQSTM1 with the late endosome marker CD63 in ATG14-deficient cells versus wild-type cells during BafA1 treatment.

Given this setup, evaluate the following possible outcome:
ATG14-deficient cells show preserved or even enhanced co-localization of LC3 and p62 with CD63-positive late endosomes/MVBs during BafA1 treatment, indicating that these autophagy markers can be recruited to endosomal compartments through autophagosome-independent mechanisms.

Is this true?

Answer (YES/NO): NO